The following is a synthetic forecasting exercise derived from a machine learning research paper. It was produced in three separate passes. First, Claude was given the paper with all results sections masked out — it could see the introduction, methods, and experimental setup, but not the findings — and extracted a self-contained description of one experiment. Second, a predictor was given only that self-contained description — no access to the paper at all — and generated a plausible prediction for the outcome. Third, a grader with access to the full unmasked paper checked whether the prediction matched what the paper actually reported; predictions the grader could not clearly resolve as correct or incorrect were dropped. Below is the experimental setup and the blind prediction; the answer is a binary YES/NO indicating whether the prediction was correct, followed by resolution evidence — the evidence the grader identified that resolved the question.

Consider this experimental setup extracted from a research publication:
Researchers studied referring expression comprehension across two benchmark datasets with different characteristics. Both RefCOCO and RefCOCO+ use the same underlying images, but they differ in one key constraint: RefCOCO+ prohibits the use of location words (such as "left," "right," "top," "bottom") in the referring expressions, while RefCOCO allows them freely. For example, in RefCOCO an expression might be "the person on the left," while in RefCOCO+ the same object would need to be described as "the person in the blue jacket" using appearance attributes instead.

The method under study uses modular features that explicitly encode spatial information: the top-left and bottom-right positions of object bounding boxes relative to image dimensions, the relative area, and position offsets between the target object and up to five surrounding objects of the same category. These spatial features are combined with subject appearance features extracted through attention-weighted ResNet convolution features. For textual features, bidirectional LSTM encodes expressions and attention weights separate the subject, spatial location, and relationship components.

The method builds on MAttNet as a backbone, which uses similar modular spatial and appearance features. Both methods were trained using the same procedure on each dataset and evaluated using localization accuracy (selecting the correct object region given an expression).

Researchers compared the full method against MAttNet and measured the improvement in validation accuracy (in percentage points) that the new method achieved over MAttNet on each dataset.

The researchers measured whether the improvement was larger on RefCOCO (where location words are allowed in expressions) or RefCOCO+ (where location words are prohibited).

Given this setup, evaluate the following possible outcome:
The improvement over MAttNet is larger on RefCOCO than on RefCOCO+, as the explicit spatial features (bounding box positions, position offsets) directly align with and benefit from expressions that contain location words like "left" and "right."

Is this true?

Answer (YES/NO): YES